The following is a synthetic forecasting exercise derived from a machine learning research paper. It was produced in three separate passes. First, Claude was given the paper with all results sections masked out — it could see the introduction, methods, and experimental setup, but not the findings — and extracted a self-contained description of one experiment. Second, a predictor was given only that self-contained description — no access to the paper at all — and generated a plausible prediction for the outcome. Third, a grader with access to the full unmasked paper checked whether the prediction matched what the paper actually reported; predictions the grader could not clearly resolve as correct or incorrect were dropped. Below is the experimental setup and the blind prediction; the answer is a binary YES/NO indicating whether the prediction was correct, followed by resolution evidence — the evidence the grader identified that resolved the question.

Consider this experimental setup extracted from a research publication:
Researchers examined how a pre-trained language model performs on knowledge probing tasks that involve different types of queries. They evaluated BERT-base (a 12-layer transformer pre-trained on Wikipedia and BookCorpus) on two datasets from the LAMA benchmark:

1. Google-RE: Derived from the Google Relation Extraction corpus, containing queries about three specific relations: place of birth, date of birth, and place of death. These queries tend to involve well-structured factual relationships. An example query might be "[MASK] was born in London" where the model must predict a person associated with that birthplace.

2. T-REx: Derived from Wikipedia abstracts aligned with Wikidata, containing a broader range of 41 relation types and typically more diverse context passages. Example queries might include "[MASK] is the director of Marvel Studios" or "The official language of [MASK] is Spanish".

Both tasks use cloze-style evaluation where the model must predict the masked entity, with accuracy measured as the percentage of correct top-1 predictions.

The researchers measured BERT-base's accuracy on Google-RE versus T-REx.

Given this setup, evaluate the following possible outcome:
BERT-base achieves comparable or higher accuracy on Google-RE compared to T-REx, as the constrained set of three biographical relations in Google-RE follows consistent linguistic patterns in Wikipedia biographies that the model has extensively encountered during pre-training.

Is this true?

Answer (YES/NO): NO